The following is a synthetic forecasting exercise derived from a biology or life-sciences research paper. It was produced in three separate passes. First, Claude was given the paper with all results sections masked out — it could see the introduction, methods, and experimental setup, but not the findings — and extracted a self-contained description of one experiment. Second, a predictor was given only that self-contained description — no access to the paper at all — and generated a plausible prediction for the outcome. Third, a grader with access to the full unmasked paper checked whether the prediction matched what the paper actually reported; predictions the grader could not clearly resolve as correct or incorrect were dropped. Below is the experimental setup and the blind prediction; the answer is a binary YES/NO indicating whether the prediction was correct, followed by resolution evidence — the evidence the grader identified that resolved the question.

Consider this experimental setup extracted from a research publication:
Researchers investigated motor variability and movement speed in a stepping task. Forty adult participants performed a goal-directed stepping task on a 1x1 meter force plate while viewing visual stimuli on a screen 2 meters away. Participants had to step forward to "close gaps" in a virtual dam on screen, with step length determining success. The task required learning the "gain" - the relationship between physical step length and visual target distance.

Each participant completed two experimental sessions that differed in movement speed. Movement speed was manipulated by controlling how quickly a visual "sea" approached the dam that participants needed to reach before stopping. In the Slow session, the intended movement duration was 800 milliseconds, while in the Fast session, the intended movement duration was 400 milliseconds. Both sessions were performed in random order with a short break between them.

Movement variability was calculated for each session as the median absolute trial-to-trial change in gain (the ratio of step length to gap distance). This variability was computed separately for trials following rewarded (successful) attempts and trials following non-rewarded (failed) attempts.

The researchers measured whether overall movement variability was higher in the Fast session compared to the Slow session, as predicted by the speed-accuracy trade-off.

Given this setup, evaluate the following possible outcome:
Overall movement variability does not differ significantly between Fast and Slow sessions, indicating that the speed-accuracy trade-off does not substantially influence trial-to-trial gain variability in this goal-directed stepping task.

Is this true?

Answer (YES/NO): NO